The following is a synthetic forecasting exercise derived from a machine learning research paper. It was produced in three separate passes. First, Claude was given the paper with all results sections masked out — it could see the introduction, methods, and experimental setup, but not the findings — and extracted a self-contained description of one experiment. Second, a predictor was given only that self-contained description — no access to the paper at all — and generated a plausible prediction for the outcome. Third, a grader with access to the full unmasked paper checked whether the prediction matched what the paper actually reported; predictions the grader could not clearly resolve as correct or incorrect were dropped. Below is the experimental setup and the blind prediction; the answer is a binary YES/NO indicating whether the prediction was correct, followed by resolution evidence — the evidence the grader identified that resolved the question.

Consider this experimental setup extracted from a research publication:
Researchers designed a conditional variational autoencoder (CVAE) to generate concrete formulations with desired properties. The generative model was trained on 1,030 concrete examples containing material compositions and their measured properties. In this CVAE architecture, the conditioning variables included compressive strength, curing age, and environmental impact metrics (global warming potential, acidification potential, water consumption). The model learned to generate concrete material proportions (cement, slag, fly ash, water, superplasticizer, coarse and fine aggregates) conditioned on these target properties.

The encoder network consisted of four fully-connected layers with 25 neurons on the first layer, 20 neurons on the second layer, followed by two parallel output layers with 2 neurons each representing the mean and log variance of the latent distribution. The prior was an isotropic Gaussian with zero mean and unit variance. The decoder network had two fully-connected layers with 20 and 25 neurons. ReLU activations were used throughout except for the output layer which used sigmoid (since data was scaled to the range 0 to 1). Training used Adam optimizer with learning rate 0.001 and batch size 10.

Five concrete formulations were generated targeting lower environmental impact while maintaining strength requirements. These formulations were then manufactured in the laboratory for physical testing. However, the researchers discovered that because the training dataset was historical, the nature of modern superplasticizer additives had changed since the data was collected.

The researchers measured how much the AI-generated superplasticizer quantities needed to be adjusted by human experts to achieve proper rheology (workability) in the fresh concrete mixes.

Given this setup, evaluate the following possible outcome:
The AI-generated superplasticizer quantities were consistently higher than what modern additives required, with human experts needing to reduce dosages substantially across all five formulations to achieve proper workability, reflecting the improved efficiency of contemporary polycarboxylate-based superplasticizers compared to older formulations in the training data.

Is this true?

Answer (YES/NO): YES